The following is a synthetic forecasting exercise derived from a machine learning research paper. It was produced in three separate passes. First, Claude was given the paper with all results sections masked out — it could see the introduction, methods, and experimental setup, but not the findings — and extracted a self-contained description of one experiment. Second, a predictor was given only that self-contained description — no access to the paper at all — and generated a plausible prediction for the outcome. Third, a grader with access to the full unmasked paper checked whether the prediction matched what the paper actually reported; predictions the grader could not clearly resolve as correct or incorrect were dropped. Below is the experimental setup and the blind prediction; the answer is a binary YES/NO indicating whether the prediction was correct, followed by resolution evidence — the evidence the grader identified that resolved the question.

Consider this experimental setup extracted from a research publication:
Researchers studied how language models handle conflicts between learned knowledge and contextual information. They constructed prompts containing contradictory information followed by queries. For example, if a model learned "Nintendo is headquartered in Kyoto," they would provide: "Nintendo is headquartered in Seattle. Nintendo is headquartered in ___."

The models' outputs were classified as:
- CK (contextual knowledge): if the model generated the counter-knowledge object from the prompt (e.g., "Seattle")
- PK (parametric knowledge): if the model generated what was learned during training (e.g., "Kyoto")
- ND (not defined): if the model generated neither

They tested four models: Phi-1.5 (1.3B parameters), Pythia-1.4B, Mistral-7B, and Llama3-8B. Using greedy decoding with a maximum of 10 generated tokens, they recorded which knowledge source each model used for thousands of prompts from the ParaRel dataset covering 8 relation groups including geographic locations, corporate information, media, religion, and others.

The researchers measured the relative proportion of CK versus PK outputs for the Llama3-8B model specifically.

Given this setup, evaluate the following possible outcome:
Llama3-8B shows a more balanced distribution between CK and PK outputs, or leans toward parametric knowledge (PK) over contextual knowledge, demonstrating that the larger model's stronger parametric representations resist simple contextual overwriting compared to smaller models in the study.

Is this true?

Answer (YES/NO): NO